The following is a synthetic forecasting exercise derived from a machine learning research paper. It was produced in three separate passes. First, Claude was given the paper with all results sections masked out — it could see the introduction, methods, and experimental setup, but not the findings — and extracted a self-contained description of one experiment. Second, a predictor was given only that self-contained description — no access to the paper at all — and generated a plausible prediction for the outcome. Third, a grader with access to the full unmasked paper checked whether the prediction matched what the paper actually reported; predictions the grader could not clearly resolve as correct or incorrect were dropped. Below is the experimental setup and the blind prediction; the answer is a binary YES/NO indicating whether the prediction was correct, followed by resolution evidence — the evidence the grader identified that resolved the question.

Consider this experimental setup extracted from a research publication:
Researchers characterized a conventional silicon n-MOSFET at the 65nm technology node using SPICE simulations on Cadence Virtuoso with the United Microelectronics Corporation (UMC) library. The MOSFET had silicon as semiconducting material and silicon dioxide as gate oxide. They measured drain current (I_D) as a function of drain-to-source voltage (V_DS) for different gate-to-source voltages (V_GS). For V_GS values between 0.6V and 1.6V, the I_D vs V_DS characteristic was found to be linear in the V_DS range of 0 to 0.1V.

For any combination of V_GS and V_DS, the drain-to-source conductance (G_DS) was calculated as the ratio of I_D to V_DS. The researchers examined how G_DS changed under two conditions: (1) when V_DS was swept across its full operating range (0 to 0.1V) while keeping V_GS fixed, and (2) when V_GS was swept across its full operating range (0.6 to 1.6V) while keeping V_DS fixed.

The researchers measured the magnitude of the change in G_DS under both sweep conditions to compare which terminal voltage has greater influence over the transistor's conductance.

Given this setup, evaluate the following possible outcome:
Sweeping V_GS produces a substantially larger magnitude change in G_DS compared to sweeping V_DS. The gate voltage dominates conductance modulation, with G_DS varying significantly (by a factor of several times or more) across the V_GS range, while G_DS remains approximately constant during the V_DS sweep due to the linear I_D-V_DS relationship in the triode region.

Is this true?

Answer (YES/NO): YES